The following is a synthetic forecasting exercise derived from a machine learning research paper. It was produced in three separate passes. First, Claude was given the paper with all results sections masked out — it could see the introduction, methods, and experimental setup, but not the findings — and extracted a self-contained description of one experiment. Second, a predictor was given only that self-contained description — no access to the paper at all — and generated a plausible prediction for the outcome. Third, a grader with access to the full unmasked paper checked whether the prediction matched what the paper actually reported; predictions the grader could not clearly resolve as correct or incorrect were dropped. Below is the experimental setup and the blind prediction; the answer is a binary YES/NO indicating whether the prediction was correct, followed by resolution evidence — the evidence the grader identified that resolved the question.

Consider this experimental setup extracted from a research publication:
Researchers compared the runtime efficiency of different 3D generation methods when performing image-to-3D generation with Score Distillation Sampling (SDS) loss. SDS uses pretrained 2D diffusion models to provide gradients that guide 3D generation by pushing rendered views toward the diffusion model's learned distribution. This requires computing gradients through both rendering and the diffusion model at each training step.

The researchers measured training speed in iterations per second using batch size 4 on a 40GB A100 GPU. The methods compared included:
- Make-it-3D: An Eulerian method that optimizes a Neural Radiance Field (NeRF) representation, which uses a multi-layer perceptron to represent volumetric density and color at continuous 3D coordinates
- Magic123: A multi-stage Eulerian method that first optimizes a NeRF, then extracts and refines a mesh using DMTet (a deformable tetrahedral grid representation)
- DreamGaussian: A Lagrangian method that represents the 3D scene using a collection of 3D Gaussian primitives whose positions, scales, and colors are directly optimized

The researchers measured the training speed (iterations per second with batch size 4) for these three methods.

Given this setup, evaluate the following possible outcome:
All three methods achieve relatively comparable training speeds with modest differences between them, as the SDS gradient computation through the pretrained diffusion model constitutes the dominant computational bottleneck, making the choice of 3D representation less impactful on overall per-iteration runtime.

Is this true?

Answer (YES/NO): NO